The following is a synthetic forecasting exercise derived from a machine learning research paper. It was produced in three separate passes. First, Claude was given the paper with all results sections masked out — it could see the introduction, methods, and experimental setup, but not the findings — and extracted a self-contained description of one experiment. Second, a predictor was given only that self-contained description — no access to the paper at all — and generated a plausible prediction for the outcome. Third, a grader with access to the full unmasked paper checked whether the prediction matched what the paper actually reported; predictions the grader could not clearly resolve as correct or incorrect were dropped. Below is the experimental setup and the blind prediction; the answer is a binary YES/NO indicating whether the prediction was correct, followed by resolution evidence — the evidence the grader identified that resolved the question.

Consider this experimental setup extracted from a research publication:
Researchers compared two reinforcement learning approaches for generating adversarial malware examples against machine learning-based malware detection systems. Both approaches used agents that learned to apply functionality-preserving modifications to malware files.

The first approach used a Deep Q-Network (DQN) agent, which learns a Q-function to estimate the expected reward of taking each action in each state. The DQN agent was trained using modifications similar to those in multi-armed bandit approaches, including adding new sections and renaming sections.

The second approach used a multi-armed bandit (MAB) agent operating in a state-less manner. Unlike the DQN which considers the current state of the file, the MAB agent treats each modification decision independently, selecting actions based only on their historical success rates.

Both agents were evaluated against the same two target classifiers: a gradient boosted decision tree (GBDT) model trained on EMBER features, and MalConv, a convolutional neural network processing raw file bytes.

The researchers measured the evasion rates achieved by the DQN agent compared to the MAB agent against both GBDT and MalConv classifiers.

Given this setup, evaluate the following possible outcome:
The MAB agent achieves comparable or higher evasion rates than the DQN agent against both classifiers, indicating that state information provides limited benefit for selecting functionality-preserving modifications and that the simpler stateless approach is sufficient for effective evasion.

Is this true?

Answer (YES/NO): YES